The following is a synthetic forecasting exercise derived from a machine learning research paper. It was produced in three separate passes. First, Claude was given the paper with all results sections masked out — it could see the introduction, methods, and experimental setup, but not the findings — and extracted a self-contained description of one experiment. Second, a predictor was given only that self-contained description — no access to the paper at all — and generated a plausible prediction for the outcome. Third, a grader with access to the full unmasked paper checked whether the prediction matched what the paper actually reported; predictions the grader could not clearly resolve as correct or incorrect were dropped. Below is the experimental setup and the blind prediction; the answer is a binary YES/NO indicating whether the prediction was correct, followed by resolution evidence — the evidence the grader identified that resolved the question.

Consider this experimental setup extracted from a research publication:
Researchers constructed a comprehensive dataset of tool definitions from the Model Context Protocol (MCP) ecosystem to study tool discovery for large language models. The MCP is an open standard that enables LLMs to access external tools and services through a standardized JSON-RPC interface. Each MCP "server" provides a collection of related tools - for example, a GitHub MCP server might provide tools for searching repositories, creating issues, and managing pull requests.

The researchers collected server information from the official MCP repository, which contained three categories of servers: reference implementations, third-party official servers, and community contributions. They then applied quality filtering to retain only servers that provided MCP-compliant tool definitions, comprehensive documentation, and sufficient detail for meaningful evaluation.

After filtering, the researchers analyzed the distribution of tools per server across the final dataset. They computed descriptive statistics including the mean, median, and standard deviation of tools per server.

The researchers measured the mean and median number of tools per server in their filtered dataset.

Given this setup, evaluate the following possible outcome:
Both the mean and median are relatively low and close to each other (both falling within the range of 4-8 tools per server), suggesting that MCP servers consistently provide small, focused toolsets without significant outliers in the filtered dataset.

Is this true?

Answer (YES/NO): NO